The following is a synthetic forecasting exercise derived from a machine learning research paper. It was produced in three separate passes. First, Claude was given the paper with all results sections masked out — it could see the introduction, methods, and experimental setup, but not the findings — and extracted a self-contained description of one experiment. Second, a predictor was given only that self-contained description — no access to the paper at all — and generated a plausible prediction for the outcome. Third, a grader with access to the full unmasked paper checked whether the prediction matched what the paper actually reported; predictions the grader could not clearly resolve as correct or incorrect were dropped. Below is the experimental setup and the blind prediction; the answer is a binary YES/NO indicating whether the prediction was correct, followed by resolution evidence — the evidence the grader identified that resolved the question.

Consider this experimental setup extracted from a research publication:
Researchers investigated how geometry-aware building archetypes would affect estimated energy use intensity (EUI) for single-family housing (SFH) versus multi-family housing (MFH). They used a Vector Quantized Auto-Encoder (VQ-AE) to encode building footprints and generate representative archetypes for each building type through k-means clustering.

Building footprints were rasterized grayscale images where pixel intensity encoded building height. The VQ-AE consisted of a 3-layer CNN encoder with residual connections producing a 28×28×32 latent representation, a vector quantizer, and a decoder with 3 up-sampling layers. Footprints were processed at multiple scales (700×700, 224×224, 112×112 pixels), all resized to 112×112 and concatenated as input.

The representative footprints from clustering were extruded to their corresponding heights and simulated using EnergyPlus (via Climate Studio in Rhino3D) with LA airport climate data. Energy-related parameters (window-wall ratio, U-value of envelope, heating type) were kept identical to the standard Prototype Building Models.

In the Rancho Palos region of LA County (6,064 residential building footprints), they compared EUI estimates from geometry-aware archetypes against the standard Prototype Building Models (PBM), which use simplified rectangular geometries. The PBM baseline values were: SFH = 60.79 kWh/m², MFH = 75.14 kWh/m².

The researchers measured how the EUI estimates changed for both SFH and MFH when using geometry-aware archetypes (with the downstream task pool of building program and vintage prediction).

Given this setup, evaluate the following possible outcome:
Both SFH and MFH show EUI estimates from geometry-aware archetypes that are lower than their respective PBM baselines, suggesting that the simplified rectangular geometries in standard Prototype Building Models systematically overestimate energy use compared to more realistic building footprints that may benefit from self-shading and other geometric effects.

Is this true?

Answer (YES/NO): NO